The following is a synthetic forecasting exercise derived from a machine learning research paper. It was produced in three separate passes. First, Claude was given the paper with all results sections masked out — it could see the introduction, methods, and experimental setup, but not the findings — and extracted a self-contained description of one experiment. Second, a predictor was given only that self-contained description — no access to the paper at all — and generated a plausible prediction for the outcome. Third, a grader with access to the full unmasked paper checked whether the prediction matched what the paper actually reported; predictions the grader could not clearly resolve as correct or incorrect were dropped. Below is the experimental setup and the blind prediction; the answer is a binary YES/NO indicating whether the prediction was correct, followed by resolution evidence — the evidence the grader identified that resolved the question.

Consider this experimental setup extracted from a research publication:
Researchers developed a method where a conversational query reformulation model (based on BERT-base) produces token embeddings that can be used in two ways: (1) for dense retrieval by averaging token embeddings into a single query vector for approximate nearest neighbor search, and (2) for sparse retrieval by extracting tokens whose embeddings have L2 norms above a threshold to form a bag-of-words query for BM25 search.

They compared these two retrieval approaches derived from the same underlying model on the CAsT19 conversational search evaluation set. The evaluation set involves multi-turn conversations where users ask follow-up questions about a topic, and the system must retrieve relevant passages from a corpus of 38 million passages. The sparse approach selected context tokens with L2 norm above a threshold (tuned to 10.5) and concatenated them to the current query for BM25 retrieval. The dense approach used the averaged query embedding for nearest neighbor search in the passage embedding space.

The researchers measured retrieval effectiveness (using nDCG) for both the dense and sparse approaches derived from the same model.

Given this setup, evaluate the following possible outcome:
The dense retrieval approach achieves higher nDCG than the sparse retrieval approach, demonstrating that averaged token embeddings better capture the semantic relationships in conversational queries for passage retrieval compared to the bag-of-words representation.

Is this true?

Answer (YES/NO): YES